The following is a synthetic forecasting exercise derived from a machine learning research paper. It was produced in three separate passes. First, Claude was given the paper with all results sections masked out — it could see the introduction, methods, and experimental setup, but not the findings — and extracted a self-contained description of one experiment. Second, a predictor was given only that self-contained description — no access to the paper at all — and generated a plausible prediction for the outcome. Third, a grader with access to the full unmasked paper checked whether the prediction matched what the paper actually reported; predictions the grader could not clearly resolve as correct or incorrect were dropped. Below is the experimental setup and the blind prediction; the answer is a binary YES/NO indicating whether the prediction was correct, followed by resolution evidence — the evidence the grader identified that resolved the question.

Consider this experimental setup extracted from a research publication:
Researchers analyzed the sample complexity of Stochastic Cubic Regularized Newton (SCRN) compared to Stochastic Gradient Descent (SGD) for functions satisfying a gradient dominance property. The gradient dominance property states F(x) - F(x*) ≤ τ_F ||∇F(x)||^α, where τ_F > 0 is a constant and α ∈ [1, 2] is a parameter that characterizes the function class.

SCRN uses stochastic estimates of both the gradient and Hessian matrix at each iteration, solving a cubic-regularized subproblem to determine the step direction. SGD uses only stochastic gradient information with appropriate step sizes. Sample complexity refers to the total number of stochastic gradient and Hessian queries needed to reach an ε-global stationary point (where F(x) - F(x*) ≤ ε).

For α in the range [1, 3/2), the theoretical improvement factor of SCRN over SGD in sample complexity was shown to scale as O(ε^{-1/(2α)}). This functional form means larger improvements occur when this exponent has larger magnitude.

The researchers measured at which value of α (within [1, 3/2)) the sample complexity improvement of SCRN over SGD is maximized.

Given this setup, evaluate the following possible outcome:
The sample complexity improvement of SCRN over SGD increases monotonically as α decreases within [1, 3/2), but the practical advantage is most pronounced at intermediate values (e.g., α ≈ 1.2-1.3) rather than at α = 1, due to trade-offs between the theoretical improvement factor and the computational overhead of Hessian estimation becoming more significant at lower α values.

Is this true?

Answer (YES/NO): NO